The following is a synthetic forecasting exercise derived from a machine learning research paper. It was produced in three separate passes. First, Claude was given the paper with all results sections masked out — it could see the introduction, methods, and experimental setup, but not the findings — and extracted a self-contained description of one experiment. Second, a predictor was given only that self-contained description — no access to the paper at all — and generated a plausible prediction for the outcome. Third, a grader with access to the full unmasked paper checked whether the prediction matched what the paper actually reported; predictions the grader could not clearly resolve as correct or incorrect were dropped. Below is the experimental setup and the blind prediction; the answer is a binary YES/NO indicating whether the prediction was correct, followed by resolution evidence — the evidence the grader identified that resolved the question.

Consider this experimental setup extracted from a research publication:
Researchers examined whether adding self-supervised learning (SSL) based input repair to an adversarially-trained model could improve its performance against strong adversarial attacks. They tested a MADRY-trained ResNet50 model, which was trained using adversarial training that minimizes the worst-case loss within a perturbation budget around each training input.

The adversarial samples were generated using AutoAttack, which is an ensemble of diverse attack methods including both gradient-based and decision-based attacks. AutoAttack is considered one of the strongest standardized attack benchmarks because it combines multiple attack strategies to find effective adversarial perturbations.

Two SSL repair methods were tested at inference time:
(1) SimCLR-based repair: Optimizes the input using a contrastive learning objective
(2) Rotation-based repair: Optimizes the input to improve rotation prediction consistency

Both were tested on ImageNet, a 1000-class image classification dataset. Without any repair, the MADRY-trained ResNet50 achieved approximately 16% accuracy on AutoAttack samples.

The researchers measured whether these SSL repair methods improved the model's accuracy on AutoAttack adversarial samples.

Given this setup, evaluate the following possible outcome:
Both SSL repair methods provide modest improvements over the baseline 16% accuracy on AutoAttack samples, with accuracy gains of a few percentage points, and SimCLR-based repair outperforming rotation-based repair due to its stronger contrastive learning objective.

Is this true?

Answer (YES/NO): NO